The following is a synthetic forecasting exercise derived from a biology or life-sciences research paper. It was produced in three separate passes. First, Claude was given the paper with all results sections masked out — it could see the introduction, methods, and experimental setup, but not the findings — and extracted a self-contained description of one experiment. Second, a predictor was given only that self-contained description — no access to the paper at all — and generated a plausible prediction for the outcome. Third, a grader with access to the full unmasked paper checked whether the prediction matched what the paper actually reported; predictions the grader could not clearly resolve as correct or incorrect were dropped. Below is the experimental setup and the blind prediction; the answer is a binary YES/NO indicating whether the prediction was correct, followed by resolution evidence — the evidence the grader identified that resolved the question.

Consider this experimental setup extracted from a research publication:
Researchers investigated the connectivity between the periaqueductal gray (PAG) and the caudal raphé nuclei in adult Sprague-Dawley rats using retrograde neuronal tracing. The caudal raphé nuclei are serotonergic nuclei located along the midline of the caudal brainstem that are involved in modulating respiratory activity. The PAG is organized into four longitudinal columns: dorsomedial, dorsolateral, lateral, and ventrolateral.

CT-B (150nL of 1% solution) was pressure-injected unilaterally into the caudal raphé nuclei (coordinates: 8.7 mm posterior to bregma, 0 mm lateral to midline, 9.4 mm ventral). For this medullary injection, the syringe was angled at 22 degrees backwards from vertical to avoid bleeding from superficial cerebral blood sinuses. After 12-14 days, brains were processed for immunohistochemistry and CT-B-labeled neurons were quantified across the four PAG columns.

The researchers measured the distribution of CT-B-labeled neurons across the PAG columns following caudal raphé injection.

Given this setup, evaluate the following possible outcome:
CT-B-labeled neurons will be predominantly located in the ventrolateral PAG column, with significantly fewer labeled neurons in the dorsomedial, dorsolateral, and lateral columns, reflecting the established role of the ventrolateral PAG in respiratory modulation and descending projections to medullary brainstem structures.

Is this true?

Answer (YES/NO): NO